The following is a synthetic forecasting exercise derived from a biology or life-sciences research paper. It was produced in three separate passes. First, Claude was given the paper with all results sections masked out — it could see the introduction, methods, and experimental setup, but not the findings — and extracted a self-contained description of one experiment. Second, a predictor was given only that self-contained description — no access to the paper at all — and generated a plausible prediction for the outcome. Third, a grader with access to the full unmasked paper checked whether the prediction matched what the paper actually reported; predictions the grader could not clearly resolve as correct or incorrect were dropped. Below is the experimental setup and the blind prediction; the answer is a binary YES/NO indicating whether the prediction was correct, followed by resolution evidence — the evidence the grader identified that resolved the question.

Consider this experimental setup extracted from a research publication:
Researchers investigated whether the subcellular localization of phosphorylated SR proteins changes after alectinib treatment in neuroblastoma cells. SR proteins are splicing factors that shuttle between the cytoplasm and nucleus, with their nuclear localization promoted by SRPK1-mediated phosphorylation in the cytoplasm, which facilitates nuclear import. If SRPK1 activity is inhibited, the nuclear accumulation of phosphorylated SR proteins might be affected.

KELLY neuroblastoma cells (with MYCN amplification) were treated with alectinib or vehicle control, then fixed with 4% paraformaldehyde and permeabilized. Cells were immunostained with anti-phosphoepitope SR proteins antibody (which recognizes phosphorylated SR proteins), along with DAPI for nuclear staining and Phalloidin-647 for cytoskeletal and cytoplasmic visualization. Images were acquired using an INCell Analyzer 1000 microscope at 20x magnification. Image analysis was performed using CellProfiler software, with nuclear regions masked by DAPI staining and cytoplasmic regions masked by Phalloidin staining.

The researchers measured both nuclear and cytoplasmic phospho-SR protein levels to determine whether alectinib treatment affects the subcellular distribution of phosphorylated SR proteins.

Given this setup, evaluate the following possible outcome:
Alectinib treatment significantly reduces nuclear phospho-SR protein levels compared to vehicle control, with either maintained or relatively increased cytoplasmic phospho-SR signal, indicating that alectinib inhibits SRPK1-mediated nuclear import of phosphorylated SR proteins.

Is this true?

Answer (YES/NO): YES